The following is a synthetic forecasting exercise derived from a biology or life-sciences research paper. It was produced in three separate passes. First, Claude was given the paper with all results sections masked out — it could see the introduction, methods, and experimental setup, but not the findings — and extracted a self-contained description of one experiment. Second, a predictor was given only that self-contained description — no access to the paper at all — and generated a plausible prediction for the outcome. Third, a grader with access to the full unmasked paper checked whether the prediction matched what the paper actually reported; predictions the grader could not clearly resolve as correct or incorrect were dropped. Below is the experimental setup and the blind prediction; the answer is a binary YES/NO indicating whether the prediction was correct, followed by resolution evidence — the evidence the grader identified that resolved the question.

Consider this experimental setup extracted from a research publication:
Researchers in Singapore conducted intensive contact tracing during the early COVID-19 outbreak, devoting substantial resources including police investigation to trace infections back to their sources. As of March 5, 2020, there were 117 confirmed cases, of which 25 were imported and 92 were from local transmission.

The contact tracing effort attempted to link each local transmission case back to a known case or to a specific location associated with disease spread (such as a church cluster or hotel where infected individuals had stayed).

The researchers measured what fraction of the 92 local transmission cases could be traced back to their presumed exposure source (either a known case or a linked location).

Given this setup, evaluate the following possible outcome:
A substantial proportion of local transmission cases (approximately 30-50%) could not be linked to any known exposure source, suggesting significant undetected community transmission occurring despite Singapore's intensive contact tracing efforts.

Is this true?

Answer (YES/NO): NO